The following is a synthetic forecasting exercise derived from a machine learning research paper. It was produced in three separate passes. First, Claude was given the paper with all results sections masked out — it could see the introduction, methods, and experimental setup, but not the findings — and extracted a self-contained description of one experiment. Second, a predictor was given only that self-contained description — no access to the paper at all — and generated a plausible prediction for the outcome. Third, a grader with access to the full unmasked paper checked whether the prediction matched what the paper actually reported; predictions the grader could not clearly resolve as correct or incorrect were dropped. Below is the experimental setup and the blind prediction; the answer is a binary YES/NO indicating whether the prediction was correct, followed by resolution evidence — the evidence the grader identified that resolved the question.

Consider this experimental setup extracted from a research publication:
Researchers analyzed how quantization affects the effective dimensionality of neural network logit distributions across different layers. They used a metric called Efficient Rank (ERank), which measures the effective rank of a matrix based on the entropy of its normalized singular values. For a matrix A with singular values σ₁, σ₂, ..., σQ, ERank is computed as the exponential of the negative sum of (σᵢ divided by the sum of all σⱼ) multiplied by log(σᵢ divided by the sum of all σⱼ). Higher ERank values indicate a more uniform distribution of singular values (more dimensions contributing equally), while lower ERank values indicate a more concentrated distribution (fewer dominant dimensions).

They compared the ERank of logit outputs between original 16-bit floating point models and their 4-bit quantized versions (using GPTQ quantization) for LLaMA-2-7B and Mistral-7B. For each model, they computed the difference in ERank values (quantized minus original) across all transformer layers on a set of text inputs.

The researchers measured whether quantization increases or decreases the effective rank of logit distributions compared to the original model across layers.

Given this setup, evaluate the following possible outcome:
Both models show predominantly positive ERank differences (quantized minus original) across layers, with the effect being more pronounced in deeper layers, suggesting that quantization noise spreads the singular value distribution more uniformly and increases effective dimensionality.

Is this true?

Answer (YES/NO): NO